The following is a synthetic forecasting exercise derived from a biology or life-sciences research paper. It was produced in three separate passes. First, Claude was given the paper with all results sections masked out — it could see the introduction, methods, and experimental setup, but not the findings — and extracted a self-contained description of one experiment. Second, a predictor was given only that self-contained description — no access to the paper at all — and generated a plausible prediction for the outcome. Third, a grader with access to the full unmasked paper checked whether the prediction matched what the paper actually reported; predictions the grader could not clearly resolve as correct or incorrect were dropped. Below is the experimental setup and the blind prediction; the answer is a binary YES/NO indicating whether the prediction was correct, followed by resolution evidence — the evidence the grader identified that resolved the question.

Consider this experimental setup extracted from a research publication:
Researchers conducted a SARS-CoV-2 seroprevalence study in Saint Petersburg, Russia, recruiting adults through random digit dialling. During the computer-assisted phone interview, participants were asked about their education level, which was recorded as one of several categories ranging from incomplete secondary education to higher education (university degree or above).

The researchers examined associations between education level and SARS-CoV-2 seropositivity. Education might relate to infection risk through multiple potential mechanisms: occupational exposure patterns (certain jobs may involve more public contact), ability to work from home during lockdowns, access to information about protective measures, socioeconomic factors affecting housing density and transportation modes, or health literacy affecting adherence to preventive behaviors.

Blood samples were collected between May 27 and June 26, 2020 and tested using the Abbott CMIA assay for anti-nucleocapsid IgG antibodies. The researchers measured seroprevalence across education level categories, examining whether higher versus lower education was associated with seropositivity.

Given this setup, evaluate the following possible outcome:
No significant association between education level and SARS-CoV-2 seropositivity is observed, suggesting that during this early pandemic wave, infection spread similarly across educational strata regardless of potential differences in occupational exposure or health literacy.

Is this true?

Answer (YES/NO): YES